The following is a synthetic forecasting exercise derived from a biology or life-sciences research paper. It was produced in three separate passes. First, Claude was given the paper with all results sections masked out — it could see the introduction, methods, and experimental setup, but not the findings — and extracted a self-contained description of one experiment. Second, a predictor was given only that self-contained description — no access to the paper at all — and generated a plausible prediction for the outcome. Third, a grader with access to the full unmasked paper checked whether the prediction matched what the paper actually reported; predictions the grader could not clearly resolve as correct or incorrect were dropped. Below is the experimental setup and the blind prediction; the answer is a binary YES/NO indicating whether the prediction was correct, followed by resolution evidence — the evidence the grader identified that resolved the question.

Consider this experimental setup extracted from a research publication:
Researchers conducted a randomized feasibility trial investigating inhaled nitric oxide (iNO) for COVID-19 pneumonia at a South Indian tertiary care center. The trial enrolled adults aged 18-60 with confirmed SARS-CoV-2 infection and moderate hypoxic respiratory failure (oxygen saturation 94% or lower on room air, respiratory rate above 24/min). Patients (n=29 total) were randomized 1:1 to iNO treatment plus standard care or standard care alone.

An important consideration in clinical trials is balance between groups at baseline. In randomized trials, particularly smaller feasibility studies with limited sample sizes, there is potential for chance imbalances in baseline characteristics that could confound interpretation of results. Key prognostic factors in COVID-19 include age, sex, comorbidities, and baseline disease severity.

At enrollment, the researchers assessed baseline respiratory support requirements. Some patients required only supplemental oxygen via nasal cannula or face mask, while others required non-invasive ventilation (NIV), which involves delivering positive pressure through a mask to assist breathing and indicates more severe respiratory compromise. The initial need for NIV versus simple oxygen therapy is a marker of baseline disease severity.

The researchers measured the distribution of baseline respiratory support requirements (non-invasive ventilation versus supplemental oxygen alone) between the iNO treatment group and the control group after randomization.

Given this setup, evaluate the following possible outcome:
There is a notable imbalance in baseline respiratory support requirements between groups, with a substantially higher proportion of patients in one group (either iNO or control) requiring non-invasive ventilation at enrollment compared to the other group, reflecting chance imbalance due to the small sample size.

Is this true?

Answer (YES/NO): YES